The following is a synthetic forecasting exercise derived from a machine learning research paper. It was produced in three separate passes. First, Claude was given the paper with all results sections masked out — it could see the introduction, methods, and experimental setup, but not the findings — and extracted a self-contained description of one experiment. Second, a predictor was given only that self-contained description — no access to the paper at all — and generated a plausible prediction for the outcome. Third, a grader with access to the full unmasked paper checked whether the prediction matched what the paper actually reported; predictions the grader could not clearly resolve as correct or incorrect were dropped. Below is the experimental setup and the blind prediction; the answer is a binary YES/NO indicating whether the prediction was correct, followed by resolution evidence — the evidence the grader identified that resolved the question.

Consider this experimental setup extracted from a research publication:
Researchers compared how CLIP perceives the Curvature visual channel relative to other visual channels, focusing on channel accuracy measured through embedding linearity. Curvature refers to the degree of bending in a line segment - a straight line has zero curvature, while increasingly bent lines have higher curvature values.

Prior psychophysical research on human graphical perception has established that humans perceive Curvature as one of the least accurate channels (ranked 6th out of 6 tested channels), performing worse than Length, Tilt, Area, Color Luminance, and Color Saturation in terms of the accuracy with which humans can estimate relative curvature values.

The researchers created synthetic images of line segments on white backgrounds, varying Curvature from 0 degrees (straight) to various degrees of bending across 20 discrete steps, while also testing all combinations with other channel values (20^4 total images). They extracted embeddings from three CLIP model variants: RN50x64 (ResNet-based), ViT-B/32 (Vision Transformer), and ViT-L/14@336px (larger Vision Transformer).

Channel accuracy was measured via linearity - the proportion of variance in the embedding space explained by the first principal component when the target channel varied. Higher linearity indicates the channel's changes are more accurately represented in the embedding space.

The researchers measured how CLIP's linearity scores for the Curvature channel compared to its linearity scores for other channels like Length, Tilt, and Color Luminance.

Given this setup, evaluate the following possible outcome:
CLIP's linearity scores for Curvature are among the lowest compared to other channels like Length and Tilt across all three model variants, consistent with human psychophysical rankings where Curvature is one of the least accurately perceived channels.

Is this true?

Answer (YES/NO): NO